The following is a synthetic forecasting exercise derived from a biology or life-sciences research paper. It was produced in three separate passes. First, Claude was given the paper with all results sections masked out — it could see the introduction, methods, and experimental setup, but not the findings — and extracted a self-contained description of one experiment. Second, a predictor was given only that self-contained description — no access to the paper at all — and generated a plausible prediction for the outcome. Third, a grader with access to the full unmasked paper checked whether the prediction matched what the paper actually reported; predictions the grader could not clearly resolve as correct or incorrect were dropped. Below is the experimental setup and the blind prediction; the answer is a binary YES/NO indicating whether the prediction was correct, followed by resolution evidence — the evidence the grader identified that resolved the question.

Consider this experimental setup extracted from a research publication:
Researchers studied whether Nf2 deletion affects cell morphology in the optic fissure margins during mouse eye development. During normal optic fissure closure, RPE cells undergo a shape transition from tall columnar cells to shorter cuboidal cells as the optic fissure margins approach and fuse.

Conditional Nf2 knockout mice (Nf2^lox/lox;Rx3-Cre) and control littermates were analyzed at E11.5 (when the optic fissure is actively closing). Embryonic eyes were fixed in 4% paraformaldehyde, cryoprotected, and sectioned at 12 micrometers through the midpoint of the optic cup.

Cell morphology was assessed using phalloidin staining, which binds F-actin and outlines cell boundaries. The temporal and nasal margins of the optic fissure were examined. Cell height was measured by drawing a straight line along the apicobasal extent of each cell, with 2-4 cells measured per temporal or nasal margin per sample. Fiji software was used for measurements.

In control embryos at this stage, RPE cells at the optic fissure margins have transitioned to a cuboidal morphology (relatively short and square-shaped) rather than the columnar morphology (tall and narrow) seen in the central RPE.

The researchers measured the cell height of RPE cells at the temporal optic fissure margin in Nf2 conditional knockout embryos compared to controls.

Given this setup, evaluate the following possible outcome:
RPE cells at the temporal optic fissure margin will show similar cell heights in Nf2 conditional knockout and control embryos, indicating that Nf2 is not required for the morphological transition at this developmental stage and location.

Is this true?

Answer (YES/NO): NO